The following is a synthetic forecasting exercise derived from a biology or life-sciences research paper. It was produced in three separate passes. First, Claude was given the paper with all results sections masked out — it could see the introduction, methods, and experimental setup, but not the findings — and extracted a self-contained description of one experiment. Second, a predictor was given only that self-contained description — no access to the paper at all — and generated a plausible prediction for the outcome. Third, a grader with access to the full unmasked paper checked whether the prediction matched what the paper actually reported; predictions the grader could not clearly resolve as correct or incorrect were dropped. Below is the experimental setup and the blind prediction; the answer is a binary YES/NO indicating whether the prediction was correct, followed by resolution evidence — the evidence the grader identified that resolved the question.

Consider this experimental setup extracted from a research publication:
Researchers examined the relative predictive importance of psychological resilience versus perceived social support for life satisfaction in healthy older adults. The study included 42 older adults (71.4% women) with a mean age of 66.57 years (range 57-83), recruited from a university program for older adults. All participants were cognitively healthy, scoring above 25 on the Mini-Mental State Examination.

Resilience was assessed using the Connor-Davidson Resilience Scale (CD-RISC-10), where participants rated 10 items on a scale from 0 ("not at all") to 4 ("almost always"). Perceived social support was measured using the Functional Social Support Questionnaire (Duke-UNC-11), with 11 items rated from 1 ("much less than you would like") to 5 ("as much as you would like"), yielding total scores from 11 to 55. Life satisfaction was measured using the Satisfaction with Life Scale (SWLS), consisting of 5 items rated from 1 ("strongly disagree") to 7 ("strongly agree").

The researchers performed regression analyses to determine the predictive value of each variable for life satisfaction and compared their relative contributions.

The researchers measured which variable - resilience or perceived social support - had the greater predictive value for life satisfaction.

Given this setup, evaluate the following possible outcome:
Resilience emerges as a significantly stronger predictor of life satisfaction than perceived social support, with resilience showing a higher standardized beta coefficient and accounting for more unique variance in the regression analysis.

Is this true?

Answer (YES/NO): NO